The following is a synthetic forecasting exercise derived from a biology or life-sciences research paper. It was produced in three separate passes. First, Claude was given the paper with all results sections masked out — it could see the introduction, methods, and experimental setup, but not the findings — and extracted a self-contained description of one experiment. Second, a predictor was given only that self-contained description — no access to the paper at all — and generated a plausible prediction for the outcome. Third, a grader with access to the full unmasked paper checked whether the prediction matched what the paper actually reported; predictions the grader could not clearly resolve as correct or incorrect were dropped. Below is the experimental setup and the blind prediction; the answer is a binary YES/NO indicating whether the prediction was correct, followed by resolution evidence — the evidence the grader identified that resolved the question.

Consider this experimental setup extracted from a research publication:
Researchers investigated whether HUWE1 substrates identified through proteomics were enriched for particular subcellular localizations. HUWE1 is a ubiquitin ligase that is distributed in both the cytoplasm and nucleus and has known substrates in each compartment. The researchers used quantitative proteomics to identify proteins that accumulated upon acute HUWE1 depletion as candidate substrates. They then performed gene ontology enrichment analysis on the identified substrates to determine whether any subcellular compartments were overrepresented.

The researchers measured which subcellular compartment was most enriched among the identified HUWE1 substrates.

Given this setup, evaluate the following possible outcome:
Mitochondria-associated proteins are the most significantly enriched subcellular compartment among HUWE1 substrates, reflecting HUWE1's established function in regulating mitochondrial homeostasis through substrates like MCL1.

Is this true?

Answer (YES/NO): NO